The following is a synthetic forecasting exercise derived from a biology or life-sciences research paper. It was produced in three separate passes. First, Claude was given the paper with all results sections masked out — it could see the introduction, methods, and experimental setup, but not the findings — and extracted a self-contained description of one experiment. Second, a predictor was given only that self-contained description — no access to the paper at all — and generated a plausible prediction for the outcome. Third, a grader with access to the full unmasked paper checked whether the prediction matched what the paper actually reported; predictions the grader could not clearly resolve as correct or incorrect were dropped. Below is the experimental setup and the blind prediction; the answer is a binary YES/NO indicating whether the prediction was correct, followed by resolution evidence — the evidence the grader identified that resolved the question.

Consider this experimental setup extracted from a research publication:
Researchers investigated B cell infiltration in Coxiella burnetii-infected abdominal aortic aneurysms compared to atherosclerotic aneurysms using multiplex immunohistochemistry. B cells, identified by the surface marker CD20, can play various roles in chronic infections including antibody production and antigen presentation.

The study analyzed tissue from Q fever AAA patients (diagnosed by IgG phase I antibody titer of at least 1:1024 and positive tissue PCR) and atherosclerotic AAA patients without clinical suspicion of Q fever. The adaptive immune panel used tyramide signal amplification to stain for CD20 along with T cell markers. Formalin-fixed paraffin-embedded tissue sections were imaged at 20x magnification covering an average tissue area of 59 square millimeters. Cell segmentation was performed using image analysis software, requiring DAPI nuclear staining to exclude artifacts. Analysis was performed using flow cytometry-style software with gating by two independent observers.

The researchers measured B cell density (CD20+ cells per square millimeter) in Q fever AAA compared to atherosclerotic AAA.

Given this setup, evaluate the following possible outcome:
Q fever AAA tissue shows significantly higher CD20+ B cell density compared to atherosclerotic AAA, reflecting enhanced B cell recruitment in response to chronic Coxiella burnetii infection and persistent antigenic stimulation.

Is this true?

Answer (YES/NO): NO